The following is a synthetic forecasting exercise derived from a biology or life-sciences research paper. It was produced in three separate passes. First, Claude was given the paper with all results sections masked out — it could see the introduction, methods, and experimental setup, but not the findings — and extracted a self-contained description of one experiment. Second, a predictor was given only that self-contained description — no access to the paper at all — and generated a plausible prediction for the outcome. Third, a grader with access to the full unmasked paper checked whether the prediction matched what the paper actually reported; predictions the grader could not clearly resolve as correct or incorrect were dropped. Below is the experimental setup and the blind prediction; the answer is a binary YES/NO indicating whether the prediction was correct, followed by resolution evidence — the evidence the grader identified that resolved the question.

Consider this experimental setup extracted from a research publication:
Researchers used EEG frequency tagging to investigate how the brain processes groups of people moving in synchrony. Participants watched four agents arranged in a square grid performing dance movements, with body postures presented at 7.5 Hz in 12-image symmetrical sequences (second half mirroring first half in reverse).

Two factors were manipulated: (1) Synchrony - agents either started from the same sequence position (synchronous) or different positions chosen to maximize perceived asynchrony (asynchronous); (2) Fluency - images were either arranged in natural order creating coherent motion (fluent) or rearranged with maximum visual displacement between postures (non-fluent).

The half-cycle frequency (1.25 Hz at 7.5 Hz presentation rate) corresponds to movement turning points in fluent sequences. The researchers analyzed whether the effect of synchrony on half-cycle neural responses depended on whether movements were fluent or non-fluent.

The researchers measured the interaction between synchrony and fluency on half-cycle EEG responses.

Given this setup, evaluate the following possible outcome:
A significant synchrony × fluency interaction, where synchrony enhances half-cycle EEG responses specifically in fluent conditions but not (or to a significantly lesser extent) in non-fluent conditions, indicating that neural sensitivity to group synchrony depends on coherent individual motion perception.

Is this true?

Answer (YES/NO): YES